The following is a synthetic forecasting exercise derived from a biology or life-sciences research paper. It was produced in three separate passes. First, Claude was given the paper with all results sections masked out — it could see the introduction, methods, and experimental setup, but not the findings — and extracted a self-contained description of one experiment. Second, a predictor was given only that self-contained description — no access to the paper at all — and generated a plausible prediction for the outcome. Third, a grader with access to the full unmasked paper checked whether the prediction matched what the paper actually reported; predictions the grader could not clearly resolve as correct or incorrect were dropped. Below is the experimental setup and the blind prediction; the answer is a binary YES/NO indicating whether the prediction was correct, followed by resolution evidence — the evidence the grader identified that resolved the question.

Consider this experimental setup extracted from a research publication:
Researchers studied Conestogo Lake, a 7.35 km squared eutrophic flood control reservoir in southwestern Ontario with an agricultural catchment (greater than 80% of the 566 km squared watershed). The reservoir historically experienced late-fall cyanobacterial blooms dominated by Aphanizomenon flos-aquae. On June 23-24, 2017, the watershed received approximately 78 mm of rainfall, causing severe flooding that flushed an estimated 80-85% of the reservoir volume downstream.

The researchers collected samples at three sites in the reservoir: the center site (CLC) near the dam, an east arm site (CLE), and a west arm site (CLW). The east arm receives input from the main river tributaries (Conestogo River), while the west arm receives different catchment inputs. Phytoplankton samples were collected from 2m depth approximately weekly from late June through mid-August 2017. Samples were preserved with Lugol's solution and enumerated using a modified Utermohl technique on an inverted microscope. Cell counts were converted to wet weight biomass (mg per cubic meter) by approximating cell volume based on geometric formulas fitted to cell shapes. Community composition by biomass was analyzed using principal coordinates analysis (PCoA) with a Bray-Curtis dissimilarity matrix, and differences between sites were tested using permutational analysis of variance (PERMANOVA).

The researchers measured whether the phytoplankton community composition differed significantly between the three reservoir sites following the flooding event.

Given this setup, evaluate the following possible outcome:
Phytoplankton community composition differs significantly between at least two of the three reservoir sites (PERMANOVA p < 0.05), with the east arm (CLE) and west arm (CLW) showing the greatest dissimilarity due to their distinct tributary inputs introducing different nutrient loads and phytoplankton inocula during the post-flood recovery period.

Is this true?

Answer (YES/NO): NO